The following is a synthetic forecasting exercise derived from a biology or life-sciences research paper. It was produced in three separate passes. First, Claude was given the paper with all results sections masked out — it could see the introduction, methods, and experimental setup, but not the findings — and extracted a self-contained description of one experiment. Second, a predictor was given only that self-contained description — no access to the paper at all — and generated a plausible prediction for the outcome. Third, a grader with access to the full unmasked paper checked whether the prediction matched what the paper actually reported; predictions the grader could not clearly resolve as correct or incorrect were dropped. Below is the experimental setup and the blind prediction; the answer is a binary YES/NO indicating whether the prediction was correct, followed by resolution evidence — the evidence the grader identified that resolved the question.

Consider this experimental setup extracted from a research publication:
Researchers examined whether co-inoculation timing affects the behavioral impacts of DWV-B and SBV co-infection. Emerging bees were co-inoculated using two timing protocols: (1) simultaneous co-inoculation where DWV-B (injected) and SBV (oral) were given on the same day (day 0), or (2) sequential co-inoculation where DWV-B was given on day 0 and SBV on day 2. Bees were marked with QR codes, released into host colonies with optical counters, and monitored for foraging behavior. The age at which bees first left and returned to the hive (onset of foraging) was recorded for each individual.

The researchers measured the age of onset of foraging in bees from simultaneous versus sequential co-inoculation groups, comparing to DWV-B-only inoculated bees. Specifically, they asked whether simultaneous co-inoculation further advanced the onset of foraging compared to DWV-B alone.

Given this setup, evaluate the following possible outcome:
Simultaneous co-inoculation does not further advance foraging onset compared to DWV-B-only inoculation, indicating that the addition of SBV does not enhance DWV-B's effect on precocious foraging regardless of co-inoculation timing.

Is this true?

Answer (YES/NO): NO